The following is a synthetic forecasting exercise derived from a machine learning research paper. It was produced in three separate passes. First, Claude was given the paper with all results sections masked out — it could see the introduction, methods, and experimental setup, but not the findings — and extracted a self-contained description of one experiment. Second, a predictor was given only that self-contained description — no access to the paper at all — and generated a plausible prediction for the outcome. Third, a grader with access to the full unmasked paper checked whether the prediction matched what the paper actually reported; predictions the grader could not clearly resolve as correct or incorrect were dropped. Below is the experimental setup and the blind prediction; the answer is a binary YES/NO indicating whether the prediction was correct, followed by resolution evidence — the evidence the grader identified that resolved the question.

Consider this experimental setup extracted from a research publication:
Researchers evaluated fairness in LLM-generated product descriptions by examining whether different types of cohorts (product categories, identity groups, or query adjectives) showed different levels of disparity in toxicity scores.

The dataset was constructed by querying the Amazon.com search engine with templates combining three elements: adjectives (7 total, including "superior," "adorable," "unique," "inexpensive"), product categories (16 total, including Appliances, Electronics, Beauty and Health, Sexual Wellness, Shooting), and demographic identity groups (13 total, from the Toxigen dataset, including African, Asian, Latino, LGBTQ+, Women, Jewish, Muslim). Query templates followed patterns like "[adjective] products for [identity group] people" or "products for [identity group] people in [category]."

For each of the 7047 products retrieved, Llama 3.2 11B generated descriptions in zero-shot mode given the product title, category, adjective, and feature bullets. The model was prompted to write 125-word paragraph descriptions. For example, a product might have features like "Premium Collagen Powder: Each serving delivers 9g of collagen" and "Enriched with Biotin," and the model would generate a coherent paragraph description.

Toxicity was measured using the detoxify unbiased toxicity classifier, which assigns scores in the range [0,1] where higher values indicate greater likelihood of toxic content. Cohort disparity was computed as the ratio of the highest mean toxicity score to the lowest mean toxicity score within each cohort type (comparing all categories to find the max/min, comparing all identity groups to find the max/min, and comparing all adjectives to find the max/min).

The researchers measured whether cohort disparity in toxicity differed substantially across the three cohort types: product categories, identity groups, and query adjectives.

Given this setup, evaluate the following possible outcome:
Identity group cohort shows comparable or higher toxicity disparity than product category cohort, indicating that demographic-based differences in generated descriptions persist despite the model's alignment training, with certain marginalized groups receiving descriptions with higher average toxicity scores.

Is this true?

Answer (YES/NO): NO